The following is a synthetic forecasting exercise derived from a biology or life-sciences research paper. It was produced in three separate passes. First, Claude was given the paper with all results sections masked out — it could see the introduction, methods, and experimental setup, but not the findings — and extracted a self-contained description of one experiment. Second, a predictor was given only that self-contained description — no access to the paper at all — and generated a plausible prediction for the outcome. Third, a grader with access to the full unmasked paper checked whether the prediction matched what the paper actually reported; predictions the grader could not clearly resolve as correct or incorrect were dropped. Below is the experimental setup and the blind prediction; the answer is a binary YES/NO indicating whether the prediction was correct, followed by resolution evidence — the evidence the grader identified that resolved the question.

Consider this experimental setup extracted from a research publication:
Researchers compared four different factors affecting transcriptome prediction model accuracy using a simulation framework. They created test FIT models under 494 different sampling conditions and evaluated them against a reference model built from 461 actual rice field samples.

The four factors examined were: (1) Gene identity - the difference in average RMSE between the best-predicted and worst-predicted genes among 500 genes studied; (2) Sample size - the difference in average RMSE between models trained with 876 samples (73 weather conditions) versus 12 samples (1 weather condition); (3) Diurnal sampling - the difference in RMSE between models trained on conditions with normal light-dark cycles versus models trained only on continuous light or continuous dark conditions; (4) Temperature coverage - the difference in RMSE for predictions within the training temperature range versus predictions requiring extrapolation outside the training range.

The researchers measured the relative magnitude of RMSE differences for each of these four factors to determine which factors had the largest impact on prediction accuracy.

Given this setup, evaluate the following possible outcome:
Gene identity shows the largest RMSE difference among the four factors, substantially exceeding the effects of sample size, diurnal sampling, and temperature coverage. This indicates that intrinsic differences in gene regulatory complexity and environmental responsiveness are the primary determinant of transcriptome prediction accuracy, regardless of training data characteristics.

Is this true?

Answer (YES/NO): YES